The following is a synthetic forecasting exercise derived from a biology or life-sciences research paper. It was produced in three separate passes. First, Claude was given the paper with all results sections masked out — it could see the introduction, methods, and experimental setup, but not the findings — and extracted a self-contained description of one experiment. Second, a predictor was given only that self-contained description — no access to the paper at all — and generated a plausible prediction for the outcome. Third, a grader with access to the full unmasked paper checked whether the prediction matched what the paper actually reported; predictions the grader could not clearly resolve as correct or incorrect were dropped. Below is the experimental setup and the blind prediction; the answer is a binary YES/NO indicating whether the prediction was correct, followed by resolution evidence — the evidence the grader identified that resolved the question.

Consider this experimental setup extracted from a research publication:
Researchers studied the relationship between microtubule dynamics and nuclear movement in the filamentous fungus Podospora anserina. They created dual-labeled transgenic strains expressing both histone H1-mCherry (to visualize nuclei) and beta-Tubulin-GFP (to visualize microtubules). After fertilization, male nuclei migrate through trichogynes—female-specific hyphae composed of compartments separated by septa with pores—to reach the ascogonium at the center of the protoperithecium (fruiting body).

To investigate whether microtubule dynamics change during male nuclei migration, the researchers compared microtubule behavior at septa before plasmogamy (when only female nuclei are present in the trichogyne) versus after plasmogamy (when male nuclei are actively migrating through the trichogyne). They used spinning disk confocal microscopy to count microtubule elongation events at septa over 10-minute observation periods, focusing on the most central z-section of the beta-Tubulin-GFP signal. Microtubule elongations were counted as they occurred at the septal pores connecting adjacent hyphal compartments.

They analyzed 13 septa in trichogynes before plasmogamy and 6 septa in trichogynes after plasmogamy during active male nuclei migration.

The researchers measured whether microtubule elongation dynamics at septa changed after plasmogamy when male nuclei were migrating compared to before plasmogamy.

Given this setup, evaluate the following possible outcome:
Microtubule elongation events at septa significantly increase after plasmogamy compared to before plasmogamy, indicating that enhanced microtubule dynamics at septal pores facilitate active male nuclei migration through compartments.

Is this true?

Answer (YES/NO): YES